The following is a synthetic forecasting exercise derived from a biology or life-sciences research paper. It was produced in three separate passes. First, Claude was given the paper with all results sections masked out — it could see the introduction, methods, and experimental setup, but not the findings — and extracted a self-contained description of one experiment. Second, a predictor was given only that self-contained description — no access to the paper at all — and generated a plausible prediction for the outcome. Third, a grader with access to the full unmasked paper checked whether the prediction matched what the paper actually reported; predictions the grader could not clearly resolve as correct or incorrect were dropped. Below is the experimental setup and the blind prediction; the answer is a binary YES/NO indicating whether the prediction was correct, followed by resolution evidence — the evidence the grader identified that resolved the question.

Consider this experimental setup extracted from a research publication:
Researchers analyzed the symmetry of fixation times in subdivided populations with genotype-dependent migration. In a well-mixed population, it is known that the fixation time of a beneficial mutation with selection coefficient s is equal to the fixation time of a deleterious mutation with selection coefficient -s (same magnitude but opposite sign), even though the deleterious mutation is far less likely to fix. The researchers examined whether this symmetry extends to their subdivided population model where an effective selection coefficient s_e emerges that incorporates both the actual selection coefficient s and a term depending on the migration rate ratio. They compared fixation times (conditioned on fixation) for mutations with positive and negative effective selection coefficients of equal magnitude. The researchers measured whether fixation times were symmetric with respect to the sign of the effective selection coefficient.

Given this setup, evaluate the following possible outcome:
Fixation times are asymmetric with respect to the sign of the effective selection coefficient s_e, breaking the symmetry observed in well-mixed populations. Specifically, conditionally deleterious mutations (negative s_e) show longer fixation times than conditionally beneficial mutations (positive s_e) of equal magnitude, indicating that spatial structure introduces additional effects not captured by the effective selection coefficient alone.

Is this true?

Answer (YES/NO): NO